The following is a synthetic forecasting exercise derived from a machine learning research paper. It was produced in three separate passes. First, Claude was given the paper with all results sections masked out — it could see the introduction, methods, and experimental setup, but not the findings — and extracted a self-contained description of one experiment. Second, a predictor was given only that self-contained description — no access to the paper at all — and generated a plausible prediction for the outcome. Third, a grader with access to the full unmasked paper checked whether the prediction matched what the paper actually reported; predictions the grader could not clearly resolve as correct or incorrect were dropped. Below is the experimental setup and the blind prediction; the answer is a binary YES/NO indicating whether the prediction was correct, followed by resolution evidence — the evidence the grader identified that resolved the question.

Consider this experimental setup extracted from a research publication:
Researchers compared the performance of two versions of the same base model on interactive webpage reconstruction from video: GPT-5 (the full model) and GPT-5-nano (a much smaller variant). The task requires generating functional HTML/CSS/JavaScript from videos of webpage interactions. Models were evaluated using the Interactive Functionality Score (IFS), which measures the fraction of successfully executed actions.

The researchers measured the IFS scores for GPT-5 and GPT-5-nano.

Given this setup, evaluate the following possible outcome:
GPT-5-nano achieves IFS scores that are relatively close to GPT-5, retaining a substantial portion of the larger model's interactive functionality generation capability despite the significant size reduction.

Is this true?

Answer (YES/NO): NO